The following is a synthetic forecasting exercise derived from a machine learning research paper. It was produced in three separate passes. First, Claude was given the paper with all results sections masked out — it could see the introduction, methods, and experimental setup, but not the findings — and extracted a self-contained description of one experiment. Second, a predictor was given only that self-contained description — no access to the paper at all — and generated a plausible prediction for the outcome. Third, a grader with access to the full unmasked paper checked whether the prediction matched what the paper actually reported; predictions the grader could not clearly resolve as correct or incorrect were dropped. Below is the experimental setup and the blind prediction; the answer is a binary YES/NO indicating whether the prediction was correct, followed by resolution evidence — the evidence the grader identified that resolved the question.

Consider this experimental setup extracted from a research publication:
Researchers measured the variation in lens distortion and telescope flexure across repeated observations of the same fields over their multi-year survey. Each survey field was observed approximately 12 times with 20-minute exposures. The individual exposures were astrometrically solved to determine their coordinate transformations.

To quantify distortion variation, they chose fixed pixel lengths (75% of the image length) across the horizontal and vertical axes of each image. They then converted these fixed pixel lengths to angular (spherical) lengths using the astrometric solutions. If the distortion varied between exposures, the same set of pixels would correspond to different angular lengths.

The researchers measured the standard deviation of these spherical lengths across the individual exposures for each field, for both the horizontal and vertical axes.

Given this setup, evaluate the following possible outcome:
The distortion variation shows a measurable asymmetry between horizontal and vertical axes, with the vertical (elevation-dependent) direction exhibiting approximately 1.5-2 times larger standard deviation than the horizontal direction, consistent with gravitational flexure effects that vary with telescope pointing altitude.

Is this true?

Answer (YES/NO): NO